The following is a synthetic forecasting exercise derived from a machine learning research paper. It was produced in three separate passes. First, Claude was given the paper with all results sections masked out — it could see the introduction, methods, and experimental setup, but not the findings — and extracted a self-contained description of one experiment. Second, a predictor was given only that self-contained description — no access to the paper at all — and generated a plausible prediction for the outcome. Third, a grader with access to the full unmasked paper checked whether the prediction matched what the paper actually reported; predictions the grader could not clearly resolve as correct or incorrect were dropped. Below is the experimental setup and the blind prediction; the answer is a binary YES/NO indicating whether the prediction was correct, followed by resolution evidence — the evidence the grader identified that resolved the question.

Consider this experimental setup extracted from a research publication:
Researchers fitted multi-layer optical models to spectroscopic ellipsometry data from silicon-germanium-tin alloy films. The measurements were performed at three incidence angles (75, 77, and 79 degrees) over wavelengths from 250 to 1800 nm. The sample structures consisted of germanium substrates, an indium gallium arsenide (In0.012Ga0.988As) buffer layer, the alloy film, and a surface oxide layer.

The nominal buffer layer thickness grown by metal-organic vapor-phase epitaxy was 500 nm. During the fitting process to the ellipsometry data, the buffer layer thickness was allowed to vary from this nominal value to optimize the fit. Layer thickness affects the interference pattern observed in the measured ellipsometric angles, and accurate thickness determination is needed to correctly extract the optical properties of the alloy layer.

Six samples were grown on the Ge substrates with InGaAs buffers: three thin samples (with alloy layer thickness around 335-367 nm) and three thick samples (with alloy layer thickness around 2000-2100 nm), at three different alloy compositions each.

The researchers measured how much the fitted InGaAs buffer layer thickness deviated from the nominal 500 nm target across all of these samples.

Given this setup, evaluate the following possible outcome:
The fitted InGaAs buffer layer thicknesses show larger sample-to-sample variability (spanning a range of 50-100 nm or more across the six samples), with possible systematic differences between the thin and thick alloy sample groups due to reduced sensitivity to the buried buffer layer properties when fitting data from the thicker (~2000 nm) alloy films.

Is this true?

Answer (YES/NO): NO